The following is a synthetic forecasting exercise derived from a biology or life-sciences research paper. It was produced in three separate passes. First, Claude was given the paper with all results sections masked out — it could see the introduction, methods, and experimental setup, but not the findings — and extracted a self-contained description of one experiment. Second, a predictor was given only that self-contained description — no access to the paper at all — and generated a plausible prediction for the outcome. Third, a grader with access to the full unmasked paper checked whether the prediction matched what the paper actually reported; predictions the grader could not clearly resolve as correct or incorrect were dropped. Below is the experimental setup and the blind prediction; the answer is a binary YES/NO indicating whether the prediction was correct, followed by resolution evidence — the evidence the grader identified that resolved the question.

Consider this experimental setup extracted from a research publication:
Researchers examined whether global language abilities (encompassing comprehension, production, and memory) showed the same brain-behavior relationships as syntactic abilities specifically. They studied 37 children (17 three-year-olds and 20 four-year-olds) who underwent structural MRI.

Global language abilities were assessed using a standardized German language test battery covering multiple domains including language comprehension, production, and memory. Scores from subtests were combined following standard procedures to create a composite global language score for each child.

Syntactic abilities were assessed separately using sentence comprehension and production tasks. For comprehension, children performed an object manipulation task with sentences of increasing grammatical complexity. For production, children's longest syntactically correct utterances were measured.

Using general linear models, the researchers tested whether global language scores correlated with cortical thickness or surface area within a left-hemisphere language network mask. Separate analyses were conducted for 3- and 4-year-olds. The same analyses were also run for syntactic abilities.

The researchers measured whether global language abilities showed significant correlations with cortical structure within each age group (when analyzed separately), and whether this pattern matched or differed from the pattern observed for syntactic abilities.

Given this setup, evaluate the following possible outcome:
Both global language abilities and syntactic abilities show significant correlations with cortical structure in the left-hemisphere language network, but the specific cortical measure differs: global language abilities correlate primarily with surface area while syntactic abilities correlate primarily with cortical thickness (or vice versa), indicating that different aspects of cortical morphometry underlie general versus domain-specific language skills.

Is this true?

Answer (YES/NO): NO